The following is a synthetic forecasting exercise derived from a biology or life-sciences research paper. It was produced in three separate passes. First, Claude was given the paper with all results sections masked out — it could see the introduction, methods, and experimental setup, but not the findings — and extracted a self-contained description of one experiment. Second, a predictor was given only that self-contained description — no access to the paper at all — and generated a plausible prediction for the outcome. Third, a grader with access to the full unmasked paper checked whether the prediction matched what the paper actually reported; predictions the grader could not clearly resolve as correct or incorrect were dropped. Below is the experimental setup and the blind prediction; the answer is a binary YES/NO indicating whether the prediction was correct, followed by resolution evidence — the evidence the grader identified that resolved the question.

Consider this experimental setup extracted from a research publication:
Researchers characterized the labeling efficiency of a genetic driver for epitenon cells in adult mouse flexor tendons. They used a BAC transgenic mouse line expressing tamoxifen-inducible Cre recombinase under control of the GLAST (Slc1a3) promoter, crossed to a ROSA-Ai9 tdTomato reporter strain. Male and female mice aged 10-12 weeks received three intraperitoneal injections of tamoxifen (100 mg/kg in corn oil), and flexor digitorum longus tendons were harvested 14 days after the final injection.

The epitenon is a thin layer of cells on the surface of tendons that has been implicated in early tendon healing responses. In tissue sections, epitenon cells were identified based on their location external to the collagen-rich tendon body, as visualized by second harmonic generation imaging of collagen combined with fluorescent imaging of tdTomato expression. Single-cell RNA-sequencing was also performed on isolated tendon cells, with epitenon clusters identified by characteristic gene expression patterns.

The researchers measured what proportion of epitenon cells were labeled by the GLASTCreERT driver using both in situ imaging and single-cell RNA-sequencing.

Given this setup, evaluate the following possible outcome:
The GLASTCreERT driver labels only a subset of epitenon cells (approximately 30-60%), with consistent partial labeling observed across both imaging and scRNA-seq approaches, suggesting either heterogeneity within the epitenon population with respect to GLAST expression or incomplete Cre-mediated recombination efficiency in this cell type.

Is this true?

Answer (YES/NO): NO